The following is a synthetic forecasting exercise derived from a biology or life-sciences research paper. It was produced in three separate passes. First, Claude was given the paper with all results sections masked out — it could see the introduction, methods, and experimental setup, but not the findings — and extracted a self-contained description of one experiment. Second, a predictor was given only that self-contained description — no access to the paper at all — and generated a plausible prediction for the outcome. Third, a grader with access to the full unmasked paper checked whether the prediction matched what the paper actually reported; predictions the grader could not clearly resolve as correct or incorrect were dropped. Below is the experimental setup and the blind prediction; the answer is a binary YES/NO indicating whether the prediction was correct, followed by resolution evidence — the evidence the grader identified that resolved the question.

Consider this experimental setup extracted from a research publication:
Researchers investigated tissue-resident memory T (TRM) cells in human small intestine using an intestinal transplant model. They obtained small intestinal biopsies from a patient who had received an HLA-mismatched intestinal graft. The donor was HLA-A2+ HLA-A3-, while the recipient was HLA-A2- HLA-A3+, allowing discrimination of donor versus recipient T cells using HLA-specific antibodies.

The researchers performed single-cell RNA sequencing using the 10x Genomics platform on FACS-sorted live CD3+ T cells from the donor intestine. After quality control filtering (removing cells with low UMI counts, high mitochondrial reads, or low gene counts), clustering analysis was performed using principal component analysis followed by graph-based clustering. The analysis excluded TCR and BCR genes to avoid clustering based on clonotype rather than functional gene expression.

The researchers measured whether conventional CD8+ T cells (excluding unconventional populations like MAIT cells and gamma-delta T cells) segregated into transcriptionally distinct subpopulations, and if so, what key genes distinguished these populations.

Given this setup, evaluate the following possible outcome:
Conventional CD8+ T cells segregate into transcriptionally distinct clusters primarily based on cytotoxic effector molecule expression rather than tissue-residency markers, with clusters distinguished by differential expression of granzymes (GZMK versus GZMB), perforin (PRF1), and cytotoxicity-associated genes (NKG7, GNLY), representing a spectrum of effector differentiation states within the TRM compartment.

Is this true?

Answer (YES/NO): NO